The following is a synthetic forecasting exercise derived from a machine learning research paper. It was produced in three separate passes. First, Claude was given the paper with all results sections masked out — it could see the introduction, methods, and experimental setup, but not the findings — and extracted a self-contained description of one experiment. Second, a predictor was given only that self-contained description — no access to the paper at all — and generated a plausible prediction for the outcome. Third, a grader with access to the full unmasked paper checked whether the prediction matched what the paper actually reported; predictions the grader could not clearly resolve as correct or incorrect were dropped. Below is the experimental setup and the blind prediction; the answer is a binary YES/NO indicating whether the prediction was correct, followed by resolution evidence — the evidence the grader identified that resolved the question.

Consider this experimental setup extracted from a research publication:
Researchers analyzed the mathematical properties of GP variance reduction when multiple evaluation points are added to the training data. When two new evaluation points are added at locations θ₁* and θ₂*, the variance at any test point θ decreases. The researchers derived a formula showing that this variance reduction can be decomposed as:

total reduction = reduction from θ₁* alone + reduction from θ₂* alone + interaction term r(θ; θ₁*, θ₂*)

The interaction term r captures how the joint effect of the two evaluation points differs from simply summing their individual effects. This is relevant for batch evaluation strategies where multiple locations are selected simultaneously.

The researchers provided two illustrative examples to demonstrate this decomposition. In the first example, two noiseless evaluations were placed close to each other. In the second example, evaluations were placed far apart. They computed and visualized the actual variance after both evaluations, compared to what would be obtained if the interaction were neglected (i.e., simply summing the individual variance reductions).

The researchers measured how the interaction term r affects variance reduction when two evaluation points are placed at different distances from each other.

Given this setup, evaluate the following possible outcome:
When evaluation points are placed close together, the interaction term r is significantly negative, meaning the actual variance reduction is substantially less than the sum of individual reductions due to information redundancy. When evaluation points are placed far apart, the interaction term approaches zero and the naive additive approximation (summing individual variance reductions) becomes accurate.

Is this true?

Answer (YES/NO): NO